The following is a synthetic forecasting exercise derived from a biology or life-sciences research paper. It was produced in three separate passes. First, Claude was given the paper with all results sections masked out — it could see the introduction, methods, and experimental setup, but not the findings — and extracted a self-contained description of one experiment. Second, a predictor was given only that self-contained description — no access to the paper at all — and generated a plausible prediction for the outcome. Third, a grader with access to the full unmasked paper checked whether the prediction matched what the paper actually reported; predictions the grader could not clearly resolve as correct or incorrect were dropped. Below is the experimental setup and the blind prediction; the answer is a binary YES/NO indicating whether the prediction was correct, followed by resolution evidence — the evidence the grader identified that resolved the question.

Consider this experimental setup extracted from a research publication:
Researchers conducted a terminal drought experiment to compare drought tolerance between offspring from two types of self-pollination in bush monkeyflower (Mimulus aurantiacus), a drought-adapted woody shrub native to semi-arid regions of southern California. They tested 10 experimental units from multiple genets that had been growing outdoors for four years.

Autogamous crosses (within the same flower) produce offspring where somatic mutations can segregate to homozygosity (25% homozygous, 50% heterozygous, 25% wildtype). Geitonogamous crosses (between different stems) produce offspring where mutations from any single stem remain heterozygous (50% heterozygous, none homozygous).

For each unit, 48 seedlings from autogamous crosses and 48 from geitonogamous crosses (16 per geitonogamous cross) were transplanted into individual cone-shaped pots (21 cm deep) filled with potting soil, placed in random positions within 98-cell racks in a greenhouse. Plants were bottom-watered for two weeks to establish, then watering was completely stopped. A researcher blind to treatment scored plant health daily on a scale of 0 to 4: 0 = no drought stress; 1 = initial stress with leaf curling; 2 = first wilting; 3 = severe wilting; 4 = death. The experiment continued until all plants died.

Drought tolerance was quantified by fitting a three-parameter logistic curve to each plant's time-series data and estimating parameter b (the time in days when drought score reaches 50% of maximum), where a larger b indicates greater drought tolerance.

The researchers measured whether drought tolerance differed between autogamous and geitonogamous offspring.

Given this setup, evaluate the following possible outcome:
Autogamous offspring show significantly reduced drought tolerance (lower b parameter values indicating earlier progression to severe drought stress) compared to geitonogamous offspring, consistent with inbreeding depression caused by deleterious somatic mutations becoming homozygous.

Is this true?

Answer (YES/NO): NO